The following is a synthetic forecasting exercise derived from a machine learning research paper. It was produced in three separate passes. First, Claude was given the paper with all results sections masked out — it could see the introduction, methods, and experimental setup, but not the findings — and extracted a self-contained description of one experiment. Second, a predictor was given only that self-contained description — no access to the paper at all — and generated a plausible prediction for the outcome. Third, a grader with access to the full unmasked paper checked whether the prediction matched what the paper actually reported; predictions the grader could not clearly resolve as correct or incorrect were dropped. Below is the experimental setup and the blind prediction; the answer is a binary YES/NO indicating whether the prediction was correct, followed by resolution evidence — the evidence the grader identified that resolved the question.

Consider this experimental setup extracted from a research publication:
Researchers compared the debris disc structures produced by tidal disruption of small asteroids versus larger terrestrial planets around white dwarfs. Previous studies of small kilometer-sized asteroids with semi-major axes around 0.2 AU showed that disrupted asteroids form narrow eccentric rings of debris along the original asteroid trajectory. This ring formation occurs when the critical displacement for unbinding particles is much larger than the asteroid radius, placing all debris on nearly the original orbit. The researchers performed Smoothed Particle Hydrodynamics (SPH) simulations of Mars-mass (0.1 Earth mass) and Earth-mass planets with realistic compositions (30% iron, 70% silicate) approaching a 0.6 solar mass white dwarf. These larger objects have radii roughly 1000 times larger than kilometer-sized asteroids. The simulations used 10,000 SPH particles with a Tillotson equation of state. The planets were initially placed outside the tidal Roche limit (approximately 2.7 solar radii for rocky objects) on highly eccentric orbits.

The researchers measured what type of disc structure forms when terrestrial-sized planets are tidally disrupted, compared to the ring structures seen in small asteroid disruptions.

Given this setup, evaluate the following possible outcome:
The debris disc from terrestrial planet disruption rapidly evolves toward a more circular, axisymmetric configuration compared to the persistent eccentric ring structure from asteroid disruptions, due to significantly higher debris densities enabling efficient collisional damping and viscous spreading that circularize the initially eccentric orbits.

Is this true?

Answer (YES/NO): NO